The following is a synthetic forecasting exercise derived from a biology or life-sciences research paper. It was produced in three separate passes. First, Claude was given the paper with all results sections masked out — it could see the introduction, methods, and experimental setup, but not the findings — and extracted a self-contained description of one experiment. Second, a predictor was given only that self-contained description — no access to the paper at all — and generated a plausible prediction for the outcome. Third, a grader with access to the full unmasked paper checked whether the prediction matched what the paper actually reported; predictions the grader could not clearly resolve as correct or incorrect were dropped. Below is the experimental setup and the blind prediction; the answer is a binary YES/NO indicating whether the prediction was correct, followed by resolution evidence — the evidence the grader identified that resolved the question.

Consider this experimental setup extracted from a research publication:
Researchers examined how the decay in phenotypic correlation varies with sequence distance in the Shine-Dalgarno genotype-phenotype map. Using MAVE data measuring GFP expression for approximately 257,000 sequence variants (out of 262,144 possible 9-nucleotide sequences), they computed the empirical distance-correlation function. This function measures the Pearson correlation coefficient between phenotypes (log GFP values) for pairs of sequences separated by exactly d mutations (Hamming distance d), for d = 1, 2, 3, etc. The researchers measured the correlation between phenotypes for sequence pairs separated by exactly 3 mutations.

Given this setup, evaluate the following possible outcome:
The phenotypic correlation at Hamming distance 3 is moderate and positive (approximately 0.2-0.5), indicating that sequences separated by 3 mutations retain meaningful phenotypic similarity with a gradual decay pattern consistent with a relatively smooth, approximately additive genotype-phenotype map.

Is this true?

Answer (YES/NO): NO